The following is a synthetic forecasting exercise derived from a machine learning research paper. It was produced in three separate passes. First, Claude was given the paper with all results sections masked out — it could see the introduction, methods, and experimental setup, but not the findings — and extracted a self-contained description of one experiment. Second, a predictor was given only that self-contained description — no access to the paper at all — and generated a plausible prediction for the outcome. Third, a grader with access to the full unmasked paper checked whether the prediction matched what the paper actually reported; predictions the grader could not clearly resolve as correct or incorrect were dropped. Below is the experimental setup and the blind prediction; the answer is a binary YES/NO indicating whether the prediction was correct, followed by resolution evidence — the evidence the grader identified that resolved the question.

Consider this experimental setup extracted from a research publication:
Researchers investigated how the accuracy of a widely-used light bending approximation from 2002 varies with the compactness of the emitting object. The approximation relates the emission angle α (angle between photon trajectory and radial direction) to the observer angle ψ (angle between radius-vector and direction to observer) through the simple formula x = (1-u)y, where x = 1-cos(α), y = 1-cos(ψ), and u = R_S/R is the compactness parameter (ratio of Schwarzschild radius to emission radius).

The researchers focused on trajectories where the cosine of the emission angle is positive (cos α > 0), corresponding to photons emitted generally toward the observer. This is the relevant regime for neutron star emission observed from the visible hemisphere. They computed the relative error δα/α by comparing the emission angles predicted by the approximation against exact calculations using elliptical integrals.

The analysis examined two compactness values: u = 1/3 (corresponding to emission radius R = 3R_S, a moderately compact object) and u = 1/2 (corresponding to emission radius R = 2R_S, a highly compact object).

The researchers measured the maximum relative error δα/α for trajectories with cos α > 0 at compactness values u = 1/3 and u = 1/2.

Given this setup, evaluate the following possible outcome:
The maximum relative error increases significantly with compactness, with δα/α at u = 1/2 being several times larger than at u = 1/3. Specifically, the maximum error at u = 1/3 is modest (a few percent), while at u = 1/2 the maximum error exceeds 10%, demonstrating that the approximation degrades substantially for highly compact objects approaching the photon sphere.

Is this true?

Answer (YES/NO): NO